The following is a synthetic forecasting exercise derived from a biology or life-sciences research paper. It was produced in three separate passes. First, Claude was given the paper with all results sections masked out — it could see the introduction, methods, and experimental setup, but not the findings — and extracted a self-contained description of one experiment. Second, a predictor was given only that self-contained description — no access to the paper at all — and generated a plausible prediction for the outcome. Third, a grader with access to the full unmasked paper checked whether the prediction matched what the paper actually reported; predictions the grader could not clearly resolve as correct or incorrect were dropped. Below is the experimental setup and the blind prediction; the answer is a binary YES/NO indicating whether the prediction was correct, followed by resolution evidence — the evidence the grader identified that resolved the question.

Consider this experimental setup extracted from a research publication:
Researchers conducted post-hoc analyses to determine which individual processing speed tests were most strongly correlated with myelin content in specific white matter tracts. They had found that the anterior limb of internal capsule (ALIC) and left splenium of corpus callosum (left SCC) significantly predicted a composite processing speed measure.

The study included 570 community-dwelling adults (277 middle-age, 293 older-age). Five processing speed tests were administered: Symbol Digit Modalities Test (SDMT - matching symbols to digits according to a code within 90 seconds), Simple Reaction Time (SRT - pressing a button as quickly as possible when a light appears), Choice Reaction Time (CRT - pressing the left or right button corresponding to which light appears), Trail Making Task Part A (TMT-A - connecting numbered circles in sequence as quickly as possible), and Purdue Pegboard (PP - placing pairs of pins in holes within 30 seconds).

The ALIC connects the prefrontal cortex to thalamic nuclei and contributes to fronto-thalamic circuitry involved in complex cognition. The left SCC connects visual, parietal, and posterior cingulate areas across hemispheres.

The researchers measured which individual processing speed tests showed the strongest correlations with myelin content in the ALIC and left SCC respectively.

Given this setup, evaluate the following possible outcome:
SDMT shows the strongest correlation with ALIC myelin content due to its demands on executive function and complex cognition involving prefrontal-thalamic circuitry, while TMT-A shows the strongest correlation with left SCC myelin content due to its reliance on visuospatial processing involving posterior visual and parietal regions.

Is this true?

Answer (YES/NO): YES